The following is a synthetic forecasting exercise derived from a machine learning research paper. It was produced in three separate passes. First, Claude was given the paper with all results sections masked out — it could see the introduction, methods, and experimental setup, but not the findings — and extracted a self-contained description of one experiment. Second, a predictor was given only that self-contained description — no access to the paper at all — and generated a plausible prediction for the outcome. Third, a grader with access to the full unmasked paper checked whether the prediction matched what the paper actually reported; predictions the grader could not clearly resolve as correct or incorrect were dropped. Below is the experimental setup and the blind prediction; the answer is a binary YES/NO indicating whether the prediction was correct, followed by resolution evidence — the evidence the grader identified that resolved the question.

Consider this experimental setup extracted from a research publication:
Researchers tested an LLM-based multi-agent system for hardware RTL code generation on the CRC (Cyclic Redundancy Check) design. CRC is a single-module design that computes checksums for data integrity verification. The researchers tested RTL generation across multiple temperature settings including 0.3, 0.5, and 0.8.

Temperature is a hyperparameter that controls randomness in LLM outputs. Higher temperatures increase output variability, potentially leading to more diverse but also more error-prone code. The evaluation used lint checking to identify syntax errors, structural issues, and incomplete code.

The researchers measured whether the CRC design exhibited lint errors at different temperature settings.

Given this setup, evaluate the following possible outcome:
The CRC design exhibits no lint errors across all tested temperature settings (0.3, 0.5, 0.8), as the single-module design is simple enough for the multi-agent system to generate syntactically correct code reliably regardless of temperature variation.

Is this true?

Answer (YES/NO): YES